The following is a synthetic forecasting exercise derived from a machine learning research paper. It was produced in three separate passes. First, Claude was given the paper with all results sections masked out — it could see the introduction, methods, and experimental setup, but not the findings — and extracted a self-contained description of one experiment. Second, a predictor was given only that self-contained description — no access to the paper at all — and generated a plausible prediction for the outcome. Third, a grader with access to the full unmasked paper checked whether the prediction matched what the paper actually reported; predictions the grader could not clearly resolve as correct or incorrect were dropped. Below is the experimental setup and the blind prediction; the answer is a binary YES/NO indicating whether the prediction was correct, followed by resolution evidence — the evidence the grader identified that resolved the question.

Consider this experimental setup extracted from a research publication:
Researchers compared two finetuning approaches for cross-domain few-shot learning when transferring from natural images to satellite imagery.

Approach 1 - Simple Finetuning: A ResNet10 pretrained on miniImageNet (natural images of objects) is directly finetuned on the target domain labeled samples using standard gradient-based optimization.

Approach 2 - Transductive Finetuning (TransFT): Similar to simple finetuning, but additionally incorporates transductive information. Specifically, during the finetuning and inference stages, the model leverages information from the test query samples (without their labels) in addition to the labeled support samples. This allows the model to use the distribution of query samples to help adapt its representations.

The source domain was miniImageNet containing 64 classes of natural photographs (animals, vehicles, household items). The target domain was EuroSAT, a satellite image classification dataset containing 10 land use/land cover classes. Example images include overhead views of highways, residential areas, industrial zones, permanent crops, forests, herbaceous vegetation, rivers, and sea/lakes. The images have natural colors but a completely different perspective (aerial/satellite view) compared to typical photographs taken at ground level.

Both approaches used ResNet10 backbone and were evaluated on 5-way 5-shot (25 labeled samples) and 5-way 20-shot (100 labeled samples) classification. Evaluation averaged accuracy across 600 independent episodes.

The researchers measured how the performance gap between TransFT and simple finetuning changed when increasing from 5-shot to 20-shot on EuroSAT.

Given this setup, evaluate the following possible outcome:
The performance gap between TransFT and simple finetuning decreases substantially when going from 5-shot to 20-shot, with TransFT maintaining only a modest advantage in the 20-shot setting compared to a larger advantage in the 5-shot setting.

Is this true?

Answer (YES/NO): YES